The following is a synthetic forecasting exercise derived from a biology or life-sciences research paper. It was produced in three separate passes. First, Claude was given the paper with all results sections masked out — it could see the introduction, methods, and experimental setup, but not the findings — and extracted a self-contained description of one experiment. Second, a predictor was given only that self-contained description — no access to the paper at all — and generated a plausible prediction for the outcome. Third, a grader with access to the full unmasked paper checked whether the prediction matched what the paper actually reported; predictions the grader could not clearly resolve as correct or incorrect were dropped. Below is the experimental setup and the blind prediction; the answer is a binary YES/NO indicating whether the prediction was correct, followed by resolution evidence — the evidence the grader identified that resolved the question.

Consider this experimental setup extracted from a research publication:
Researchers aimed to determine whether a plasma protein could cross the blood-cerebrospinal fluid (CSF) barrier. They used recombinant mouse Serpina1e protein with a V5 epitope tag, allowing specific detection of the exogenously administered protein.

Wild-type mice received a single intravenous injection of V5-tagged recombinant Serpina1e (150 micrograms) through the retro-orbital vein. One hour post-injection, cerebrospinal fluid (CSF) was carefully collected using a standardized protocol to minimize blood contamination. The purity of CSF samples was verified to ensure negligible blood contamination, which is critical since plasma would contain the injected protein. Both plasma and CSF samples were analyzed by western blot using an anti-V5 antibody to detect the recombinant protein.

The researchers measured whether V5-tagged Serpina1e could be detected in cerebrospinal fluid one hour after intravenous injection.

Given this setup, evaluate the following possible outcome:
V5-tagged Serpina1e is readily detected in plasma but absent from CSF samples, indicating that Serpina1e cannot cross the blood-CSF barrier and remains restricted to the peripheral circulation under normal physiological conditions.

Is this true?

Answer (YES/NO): NO